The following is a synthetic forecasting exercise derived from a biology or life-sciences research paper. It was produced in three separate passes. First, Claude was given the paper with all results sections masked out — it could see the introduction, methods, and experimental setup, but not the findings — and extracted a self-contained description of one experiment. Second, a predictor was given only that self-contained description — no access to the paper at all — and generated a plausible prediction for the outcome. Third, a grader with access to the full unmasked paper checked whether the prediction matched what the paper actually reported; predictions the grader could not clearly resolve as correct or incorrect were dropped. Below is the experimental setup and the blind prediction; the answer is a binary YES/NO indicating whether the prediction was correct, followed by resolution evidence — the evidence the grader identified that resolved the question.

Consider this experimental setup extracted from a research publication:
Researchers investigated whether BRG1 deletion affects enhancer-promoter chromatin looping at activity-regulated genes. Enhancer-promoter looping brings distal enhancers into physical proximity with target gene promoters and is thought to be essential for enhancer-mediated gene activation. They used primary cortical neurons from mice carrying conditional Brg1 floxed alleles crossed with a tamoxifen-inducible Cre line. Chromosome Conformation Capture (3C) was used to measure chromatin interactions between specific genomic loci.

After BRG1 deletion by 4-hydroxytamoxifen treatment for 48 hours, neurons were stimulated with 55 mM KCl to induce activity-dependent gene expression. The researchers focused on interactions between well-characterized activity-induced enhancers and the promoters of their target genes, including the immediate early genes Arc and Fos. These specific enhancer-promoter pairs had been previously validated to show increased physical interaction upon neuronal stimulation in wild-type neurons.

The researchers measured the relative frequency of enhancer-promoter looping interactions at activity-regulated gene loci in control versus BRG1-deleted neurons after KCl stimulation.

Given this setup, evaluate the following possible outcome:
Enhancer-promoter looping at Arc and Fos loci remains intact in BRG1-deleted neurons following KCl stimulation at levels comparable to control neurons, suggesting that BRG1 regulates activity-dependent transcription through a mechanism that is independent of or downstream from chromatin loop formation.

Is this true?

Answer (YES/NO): NO